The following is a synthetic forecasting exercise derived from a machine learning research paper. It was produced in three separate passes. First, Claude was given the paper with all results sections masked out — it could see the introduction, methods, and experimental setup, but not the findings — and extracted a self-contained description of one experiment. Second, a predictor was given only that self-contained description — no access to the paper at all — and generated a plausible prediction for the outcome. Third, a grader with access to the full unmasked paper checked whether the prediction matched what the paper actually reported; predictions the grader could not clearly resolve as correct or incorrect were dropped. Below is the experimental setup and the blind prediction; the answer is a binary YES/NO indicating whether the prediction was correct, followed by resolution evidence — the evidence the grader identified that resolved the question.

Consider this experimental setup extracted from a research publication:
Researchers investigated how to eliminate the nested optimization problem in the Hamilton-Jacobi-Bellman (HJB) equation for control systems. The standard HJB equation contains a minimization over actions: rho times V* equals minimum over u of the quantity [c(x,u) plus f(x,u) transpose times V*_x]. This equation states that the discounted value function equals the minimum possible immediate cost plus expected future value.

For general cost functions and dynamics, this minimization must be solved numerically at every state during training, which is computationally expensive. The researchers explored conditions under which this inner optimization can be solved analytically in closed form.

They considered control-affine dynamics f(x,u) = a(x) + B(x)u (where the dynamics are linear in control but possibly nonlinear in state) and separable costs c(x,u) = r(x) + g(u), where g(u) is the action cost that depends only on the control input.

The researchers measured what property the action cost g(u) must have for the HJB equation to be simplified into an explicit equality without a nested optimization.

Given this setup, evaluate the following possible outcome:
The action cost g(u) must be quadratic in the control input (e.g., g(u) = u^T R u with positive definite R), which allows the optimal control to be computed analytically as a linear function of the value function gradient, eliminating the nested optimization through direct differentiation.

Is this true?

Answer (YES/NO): NO